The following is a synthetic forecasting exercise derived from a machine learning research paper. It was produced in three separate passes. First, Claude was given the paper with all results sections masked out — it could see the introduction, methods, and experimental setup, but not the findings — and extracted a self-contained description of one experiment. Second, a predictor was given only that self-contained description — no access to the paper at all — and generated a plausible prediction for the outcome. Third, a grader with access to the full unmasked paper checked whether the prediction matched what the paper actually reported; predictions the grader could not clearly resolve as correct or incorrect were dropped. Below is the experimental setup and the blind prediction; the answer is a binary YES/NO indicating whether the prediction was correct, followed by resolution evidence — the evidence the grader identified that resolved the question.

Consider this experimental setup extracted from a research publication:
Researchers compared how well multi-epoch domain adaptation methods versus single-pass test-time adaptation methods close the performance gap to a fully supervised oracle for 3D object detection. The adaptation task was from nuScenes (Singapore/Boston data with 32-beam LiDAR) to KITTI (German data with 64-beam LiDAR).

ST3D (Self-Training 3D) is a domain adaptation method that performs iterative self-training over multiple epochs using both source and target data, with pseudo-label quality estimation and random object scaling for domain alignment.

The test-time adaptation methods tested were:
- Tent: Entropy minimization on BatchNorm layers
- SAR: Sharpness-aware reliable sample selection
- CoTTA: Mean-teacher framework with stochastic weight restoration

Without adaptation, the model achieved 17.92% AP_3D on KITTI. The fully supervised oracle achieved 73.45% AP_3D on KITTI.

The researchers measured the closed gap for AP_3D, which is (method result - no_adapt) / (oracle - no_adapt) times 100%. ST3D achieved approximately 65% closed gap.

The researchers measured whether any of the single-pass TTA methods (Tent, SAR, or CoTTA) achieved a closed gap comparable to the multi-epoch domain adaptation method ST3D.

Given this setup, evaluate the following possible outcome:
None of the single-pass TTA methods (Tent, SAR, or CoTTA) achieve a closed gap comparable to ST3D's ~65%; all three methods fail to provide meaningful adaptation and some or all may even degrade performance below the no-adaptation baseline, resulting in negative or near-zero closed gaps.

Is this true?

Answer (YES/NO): NO